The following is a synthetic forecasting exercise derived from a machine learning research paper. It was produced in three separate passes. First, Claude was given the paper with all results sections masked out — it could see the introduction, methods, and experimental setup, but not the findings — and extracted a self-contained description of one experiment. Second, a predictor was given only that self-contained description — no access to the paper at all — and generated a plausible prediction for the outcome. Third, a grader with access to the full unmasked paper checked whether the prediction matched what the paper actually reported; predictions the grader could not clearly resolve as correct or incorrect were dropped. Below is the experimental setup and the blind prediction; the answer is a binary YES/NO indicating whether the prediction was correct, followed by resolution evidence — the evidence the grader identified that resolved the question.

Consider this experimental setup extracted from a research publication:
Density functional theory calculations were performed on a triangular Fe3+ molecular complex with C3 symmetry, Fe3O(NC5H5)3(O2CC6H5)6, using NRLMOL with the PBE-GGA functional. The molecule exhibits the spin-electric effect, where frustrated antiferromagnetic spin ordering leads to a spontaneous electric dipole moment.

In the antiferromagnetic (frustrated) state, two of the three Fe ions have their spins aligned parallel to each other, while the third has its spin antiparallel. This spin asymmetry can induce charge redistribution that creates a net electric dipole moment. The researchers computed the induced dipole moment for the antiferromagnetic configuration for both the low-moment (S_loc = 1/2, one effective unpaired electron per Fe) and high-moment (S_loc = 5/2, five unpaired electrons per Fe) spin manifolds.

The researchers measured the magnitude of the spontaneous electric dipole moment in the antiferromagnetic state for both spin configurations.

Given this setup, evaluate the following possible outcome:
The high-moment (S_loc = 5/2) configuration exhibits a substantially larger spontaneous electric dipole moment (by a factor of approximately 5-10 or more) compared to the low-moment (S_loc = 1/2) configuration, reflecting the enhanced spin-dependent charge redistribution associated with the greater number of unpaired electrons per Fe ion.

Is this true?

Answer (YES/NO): NO